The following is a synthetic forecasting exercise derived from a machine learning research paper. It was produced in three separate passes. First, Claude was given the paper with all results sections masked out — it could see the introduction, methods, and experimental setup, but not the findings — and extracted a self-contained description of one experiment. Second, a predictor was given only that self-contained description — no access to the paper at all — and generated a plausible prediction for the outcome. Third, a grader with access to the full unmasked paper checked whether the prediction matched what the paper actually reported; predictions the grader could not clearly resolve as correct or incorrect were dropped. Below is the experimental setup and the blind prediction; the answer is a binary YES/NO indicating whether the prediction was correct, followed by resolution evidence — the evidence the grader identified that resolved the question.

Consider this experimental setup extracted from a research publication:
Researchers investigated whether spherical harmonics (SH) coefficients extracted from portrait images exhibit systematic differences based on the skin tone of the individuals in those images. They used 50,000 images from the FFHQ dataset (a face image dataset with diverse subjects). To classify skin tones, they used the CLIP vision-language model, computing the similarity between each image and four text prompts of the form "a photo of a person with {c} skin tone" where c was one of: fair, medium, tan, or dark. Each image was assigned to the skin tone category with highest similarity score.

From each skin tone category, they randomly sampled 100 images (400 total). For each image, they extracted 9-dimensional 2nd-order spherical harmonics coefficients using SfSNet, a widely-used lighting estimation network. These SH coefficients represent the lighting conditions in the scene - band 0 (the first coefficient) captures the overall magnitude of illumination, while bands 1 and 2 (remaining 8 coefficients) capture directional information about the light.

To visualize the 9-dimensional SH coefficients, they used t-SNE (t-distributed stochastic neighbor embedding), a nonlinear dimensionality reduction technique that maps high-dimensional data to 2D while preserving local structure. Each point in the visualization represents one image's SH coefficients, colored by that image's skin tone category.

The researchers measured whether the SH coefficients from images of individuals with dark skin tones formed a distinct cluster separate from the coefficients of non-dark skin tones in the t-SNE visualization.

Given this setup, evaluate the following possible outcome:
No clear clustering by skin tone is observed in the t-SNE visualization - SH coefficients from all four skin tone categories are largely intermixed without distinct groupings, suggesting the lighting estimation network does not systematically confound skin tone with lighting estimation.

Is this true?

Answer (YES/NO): NO